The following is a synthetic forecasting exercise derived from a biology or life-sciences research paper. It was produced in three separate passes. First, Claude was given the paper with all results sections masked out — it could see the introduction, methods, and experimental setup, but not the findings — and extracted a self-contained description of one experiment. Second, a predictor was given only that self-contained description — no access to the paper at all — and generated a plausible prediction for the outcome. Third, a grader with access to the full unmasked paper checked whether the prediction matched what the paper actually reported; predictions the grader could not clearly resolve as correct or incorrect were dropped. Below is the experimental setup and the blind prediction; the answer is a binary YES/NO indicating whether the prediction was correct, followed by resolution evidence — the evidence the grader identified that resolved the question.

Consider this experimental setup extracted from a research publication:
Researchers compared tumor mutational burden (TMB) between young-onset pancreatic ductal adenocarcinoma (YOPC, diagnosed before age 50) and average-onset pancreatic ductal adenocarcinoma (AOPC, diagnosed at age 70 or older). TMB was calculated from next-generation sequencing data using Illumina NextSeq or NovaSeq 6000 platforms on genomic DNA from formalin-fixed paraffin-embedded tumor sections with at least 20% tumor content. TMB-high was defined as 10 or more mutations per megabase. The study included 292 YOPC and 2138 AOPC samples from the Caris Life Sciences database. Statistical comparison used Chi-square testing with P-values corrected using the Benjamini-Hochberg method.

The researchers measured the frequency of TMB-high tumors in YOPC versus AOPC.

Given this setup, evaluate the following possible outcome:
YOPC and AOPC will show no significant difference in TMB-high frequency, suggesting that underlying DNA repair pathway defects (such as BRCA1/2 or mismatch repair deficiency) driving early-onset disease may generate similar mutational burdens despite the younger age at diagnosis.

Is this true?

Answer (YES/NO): YES